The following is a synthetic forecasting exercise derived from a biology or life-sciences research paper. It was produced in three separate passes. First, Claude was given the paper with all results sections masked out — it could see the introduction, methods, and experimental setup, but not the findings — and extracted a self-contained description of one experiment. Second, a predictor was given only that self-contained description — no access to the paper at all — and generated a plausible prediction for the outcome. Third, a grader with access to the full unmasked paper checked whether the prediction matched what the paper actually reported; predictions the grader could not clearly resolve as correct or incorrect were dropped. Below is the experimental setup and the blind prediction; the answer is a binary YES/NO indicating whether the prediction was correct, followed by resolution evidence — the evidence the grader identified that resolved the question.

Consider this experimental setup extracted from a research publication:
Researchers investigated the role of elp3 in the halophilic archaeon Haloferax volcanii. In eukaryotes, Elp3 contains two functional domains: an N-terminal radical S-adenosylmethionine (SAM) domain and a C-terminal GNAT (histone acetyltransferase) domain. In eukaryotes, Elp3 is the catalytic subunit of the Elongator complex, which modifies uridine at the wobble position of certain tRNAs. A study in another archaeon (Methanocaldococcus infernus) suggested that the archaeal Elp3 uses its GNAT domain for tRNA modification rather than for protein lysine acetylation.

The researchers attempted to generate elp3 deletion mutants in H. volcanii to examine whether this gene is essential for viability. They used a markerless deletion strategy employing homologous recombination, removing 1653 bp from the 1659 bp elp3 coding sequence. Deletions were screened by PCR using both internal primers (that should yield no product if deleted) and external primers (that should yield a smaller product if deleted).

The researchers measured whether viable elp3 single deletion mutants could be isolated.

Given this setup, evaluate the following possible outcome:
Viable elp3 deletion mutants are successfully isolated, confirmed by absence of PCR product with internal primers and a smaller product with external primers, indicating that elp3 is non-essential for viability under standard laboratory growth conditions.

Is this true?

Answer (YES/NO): YES